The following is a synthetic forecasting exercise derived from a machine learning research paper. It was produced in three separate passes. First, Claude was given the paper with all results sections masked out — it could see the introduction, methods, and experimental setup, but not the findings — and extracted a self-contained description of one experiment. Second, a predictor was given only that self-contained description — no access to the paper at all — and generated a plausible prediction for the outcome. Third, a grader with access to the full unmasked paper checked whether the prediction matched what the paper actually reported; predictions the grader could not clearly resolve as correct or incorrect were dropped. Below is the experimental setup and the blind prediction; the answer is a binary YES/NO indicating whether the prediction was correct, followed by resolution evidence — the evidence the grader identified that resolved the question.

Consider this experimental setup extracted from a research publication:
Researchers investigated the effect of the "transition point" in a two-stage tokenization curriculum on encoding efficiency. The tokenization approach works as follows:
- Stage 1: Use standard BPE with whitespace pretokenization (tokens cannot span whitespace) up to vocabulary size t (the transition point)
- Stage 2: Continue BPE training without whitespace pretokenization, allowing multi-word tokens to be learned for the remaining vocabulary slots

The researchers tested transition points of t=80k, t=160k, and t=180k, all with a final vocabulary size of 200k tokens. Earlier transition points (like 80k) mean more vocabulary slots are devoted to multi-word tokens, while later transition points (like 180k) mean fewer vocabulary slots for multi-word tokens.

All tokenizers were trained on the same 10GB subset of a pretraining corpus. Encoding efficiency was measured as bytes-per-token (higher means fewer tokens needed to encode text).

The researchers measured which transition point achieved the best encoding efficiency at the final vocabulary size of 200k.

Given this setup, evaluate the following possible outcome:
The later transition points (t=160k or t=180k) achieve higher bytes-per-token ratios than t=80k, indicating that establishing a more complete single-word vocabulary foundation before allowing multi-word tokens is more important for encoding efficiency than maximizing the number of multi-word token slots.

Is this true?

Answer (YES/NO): NO